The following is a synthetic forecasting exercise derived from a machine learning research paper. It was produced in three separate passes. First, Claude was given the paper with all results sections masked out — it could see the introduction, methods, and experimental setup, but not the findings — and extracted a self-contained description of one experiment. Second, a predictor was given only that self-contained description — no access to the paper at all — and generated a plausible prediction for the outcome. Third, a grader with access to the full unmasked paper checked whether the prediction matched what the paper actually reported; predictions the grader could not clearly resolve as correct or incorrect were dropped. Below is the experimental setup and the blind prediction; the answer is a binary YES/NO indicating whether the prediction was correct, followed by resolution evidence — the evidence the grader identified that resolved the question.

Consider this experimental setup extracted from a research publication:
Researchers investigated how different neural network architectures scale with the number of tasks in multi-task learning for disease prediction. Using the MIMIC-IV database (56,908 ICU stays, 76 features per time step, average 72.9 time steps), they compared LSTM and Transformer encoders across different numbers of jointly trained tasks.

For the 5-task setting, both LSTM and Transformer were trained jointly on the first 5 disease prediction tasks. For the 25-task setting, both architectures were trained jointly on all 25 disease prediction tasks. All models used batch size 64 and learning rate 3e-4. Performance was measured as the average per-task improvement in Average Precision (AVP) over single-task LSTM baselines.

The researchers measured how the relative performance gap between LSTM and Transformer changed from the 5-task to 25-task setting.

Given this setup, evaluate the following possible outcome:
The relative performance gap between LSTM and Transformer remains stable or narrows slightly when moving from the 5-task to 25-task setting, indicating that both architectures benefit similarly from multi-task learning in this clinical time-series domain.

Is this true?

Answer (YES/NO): NO